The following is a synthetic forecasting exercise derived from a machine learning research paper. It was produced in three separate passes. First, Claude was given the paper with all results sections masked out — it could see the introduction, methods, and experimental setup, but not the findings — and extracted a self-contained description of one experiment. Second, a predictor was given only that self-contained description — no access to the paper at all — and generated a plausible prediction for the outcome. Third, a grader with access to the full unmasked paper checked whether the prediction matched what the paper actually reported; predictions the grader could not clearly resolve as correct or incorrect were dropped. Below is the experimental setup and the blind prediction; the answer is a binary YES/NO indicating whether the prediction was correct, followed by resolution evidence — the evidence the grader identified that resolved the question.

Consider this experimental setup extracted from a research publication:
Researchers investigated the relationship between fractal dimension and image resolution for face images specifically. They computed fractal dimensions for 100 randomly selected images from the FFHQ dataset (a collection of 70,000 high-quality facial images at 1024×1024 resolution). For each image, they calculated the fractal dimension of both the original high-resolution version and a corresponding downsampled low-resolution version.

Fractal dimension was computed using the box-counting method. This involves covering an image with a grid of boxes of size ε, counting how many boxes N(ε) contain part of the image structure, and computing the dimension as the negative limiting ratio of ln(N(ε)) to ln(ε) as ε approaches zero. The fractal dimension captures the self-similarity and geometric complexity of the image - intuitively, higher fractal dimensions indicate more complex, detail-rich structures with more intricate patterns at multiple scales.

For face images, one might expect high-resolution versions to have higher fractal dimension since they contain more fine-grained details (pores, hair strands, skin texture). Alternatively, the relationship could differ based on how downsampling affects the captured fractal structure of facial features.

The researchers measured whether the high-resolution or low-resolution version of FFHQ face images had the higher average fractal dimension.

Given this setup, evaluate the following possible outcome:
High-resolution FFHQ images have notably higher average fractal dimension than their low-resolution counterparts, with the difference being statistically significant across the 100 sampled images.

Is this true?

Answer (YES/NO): NO